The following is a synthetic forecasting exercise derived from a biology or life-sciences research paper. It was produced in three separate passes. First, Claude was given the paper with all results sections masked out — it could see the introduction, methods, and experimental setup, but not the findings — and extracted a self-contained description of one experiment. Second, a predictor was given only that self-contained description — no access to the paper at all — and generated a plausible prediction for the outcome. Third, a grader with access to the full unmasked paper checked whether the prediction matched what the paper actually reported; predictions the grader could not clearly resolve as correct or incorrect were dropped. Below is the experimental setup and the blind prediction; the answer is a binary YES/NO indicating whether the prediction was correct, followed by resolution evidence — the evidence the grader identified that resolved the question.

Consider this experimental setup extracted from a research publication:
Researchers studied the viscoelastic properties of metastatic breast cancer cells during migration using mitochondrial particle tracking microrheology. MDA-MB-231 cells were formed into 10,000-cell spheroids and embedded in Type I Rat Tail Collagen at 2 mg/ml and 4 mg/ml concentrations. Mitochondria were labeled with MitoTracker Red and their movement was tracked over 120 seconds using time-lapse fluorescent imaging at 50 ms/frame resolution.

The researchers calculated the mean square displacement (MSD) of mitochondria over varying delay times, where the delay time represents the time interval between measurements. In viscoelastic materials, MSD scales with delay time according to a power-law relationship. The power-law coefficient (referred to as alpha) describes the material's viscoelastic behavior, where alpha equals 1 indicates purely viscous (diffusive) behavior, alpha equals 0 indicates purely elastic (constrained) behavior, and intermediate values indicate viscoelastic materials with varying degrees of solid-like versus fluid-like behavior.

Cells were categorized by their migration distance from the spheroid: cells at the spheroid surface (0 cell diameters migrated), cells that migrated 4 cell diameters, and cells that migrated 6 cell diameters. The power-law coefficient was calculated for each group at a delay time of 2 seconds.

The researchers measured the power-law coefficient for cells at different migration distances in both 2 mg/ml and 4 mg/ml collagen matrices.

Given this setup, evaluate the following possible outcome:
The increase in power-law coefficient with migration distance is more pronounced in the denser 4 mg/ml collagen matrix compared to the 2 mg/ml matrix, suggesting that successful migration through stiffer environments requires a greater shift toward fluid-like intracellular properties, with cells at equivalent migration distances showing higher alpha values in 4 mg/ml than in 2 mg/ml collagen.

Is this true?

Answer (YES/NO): NO